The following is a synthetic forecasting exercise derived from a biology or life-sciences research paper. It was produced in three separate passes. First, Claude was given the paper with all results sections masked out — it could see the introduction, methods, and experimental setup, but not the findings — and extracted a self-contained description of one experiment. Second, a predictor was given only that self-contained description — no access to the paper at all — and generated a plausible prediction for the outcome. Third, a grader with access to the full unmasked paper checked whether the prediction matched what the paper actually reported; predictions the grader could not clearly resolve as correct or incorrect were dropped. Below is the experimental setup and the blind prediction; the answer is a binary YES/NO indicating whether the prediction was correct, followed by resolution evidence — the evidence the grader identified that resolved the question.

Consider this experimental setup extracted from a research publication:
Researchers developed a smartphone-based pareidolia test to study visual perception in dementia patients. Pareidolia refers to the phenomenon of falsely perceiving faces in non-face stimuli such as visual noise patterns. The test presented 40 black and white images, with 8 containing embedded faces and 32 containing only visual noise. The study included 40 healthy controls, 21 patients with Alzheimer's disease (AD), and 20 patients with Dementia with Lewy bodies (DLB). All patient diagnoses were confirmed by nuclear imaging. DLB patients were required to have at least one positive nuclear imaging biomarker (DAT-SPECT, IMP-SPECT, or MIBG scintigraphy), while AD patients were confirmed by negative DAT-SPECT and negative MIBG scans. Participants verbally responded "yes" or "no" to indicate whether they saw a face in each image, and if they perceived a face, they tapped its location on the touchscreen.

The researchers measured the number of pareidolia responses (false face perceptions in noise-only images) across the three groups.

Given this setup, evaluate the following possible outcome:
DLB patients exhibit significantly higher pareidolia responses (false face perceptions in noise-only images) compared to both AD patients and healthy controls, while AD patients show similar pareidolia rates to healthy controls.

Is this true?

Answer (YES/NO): NO